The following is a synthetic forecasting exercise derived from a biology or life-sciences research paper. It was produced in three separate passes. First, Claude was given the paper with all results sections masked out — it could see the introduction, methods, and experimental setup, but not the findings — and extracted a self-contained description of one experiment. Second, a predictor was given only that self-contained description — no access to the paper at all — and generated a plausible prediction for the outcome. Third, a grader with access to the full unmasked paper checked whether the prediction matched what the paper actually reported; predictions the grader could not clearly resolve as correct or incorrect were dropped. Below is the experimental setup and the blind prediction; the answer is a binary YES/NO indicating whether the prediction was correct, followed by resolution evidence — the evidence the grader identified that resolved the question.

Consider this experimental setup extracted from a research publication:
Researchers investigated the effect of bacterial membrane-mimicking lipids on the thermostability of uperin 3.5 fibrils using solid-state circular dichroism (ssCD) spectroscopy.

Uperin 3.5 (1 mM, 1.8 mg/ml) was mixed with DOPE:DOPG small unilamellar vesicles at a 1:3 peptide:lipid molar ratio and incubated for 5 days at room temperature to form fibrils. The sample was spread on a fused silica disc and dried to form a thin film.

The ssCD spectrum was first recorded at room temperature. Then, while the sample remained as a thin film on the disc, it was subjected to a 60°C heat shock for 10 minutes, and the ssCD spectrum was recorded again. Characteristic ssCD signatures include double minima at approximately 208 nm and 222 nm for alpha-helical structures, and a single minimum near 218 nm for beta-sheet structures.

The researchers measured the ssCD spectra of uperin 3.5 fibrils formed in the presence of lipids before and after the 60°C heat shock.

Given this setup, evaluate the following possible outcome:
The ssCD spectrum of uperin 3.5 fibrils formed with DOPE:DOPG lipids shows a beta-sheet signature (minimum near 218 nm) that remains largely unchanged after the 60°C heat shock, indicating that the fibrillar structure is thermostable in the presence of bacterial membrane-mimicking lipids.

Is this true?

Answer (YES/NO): NO